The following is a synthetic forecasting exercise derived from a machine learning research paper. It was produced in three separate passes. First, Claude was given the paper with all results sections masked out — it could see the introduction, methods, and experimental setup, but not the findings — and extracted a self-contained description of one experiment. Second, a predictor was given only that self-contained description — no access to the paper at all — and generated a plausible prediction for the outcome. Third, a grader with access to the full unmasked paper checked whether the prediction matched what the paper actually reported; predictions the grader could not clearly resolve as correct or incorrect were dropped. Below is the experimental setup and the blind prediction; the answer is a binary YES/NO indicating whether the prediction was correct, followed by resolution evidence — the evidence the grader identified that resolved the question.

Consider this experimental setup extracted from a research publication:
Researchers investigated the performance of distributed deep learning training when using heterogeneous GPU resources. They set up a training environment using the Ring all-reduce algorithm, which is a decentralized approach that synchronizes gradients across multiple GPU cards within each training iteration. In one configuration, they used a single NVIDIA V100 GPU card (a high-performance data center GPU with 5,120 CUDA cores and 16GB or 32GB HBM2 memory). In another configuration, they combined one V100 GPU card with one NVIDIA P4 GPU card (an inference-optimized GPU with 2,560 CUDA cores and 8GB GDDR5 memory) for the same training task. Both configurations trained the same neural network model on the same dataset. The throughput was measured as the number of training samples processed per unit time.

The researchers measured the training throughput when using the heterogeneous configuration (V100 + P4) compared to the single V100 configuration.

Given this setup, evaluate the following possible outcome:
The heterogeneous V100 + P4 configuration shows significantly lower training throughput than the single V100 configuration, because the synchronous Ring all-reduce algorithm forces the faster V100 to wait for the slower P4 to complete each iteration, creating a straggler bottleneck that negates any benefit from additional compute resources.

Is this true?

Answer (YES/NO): YES